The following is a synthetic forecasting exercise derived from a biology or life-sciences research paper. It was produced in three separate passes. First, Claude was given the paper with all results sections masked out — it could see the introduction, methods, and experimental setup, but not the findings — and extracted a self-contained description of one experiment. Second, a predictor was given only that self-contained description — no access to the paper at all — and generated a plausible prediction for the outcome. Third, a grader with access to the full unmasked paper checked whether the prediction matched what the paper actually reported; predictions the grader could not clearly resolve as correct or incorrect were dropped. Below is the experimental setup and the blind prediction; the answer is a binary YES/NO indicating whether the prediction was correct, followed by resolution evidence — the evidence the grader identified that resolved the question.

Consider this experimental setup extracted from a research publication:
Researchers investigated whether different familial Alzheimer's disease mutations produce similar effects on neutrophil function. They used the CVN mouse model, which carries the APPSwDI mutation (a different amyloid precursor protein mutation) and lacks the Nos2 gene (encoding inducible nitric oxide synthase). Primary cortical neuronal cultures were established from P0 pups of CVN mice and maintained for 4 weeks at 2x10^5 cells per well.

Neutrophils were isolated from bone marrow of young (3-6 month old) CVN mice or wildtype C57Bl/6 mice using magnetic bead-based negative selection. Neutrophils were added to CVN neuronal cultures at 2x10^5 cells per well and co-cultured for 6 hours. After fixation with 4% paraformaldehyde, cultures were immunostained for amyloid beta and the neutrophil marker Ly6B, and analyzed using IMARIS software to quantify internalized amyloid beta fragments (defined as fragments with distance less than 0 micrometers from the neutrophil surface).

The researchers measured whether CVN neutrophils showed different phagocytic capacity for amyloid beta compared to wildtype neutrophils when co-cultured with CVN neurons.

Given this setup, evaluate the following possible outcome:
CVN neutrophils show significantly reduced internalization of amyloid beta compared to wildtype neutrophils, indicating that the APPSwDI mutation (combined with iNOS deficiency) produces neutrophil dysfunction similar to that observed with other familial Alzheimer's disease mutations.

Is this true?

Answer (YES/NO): NO